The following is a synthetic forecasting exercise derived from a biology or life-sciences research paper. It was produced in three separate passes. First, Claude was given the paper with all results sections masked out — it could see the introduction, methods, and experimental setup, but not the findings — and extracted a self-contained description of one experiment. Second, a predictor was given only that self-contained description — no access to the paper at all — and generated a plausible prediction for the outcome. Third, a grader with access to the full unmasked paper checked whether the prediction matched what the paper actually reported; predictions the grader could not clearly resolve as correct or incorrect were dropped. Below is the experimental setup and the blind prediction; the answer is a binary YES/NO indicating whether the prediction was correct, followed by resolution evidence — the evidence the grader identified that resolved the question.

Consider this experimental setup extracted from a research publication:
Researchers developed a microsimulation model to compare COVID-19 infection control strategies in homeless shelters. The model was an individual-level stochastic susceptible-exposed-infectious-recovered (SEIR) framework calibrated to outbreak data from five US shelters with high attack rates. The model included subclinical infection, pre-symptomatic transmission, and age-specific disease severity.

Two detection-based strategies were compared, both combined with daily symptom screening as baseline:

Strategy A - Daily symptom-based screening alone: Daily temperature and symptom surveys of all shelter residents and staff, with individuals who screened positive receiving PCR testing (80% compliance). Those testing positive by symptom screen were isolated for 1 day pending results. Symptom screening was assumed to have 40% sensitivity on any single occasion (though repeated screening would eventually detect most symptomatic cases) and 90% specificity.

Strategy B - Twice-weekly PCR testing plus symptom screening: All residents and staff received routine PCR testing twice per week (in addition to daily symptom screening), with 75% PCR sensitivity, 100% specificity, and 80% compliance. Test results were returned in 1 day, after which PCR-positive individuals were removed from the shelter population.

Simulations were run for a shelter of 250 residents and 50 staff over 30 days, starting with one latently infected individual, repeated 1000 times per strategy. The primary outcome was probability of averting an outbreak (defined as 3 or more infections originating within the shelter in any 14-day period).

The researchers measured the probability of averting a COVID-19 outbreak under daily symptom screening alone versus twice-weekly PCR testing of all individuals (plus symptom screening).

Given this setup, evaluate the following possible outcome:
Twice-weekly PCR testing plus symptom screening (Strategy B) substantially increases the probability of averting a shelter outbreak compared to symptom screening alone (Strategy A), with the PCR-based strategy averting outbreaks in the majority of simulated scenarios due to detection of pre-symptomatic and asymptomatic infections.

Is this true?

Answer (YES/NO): NO